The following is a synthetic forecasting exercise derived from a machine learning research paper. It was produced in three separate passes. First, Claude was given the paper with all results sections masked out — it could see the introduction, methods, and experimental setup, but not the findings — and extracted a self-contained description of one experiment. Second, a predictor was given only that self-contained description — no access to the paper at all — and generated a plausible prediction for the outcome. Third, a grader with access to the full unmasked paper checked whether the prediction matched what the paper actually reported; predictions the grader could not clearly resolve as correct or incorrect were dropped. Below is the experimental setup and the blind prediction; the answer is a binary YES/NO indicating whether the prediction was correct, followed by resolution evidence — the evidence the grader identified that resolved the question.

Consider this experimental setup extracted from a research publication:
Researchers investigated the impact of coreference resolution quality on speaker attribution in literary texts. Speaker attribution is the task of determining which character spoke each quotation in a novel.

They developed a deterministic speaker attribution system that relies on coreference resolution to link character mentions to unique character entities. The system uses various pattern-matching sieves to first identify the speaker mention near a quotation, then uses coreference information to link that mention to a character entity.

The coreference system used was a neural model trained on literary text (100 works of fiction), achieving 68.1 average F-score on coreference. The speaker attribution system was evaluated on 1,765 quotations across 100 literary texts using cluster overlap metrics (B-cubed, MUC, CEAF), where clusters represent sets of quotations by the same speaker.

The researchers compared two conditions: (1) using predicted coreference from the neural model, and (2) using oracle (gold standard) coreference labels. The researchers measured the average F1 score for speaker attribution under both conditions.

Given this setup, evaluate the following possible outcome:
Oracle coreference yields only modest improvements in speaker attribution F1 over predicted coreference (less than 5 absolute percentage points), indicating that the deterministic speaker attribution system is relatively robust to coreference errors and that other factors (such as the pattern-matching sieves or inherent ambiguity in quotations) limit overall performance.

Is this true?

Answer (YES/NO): NO